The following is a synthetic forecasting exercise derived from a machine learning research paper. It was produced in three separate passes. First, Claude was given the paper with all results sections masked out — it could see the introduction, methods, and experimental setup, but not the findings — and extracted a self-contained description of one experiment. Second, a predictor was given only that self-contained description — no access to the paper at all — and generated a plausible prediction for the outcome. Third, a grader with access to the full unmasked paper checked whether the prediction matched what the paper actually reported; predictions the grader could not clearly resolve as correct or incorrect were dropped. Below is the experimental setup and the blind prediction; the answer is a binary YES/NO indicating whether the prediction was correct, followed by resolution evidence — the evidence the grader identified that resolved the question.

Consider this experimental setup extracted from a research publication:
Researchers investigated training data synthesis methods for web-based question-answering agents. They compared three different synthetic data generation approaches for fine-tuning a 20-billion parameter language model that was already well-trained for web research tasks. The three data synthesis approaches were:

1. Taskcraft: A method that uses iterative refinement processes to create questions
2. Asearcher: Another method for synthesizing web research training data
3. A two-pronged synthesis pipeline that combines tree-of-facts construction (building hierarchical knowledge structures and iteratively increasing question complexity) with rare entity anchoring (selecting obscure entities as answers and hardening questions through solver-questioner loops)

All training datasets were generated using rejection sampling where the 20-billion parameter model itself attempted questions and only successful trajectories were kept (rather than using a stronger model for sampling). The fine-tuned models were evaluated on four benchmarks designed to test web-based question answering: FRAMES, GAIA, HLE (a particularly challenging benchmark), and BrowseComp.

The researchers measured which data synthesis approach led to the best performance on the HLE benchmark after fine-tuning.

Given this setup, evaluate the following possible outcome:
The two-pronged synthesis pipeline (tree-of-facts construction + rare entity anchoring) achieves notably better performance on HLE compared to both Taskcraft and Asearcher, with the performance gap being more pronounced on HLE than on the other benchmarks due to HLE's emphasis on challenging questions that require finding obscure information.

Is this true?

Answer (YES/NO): NO